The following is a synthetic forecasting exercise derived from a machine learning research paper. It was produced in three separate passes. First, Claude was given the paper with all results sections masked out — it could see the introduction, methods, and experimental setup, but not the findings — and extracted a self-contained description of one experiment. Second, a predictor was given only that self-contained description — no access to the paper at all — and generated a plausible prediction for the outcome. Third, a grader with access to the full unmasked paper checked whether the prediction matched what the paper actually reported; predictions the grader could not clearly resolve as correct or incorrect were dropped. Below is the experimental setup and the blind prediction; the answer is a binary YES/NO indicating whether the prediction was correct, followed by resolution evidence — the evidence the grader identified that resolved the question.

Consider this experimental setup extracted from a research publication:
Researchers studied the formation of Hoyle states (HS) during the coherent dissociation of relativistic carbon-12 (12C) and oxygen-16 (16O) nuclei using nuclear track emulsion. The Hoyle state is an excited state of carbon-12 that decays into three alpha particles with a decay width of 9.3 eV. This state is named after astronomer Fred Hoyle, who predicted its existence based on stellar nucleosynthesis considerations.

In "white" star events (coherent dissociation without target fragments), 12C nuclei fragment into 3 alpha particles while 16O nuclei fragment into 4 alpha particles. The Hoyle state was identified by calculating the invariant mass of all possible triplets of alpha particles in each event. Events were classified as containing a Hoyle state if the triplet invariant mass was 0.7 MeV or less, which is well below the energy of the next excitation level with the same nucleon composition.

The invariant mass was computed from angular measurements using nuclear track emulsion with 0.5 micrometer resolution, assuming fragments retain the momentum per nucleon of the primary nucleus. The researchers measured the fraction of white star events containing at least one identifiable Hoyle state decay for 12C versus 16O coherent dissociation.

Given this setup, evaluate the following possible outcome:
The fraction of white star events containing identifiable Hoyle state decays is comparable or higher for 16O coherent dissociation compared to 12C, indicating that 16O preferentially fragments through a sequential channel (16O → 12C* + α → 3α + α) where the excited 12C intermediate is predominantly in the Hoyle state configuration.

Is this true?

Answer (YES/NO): YES